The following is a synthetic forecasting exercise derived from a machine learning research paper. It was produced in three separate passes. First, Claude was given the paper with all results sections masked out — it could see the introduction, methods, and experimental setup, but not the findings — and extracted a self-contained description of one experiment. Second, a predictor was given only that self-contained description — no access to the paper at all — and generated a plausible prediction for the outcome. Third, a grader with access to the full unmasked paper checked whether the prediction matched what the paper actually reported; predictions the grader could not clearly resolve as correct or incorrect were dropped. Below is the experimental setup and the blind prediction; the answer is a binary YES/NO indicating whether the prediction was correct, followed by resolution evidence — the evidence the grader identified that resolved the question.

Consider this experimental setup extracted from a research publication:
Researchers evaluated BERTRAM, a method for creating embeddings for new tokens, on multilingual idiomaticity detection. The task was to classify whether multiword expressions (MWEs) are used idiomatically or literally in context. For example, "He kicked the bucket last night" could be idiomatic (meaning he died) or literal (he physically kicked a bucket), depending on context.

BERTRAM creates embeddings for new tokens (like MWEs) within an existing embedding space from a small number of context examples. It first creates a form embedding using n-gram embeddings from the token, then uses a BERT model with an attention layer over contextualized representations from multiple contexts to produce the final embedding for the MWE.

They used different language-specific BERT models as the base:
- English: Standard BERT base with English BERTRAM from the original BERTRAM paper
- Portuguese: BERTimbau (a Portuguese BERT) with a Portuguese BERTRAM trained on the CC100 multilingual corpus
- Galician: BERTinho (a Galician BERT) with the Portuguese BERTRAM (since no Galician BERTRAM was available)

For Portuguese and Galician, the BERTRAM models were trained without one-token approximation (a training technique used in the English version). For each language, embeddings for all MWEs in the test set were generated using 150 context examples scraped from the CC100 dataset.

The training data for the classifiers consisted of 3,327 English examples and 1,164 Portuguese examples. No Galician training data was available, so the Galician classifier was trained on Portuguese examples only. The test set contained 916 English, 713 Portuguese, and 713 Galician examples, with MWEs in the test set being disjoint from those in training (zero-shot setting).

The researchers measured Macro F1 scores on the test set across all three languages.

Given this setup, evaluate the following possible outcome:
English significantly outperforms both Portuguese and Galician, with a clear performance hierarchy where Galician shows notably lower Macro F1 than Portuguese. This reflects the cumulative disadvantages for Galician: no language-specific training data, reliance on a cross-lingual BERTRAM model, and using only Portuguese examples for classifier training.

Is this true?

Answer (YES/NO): NO